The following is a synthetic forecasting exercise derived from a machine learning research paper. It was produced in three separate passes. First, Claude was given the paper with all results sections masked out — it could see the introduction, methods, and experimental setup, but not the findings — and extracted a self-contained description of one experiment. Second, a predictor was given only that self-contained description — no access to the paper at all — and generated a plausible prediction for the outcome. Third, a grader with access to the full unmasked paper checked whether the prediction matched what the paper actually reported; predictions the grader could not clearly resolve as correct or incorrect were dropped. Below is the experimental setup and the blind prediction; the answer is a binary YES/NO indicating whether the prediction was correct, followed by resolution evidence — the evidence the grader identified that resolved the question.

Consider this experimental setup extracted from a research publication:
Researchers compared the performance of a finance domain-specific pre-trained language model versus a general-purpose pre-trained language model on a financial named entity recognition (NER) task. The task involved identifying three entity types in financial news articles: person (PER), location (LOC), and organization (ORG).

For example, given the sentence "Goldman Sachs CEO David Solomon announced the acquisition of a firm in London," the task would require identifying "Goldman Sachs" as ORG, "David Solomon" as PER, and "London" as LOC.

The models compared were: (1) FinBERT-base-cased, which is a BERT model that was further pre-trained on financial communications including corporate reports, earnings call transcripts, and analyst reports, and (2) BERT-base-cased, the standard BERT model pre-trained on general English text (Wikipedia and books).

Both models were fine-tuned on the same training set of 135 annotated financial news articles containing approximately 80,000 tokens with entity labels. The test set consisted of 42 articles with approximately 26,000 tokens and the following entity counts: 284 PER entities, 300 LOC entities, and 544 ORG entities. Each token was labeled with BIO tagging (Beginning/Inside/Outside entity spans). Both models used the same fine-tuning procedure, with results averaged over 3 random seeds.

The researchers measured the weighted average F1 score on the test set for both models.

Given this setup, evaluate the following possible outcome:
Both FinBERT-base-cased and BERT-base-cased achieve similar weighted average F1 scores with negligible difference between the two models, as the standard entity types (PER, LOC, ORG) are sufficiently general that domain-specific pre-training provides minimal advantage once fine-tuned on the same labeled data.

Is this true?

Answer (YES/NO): NO